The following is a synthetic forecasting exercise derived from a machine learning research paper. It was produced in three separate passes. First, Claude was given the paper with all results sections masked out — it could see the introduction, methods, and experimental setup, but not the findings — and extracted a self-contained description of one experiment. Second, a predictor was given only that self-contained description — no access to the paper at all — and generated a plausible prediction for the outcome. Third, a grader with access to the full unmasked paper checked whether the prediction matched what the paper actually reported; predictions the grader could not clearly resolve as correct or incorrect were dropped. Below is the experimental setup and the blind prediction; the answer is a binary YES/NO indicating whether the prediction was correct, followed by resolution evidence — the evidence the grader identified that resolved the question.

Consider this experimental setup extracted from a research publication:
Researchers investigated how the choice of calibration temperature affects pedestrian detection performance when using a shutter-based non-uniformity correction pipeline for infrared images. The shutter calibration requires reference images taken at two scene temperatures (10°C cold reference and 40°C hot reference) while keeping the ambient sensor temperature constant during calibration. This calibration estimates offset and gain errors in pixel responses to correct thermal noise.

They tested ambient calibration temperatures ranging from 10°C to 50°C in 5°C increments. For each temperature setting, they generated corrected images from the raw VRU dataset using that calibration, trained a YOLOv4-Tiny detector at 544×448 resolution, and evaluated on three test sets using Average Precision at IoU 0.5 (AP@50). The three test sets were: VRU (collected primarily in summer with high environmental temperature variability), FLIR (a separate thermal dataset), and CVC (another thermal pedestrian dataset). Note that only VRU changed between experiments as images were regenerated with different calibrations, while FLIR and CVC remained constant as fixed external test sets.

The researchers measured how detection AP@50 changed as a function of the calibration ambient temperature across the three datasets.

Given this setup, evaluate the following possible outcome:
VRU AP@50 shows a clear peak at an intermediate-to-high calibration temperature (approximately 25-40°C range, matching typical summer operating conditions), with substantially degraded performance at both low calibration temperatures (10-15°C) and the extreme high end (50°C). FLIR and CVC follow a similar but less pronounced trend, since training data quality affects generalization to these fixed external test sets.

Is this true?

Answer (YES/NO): NO